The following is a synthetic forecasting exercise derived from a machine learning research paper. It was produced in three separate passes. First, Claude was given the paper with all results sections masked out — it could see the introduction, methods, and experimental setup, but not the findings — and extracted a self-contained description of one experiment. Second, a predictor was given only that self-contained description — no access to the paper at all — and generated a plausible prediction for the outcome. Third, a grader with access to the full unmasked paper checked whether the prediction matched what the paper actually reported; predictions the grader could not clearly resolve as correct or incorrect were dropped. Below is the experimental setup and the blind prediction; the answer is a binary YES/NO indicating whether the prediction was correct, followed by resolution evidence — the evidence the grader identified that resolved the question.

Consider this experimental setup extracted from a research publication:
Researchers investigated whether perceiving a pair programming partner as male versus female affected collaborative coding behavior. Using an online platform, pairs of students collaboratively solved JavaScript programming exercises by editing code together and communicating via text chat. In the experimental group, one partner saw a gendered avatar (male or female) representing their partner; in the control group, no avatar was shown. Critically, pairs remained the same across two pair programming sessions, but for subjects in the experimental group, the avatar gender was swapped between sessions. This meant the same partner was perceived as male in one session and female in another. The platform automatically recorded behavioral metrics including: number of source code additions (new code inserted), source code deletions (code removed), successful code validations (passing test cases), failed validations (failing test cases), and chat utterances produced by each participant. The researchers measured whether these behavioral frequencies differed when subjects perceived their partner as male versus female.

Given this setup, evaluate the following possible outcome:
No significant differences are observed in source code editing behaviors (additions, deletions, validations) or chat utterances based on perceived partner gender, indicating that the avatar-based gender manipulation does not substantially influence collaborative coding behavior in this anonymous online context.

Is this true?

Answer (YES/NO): NO